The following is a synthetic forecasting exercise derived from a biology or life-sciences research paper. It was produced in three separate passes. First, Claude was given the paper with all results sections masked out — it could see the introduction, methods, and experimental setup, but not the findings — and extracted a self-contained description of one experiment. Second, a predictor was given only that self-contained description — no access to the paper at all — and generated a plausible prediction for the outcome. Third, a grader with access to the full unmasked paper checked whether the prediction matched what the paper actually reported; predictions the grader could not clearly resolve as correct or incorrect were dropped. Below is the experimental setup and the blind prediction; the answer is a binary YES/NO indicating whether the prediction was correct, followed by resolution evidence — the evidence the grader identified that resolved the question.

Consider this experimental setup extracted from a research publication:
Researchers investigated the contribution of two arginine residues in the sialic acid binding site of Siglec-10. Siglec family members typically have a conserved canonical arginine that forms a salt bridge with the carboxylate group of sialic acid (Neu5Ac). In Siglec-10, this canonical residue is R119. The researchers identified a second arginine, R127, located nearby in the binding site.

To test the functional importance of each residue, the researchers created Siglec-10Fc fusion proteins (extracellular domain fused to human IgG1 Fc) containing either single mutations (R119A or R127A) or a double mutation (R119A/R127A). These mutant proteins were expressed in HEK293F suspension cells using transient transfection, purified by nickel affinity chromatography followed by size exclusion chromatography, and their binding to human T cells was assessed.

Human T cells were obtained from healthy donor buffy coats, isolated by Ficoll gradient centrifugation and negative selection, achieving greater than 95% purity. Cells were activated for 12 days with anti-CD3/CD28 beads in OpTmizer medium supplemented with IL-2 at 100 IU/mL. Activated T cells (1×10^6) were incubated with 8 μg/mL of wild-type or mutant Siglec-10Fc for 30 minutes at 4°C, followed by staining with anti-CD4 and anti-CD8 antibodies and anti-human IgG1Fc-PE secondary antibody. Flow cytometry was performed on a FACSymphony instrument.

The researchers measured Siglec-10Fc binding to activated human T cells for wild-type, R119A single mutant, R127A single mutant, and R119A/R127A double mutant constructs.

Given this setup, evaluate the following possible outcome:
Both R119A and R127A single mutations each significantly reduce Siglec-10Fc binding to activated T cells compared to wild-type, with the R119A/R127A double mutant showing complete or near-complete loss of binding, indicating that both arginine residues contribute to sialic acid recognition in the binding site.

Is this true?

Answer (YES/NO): NO